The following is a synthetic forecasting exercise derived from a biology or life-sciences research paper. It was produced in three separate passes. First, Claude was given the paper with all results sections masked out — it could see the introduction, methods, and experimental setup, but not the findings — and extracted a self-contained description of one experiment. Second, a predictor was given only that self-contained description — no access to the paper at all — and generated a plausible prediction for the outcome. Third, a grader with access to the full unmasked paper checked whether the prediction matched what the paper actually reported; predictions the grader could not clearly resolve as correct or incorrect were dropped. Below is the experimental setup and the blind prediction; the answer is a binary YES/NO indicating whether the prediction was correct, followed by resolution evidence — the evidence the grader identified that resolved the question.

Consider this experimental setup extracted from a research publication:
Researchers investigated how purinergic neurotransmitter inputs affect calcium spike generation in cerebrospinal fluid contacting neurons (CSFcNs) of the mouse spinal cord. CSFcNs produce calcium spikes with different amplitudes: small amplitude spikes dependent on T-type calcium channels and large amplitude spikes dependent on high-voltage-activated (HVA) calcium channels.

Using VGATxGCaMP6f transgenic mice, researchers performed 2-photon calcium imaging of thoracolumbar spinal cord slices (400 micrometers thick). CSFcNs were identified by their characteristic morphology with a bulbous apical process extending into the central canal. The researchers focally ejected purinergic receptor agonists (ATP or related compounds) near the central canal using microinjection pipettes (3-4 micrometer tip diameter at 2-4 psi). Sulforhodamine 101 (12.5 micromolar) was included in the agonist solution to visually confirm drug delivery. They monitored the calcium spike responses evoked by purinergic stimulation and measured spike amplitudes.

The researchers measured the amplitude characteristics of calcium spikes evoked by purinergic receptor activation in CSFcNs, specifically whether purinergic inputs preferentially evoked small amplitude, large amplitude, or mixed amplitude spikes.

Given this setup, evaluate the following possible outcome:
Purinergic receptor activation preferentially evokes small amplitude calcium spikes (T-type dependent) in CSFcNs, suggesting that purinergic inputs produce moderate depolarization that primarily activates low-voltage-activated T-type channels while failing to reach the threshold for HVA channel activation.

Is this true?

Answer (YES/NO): YES